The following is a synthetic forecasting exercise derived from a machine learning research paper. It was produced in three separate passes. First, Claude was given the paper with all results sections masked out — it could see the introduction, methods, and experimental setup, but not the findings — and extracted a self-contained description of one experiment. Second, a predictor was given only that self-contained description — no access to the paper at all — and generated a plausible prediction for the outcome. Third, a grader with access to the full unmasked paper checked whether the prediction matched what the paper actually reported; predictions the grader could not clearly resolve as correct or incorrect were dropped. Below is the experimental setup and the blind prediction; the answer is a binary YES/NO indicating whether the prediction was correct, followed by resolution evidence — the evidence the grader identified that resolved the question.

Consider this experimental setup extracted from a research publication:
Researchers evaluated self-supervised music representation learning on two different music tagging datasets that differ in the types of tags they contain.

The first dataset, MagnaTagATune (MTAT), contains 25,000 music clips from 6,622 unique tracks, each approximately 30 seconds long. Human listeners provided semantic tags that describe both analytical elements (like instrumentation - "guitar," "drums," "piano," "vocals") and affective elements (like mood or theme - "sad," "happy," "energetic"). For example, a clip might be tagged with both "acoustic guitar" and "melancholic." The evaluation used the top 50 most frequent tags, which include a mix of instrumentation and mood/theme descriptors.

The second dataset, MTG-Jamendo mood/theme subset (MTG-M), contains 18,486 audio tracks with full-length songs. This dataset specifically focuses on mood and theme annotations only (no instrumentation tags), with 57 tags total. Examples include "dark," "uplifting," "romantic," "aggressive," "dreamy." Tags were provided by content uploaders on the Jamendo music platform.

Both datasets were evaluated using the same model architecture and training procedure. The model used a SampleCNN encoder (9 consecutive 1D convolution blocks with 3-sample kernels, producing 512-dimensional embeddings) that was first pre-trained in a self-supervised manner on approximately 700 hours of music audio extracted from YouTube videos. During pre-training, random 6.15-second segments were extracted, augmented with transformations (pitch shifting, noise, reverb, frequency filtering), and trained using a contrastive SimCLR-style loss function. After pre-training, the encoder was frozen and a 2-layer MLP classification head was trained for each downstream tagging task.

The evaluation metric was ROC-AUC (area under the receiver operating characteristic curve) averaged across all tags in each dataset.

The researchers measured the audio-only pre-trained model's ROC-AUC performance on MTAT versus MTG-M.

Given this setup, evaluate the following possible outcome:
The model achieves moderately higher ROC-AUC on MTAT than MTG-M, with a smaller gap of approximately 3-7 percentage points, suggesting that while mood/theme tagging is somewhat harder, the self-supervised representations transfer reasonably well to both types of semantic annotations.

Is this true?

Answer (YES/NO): NO